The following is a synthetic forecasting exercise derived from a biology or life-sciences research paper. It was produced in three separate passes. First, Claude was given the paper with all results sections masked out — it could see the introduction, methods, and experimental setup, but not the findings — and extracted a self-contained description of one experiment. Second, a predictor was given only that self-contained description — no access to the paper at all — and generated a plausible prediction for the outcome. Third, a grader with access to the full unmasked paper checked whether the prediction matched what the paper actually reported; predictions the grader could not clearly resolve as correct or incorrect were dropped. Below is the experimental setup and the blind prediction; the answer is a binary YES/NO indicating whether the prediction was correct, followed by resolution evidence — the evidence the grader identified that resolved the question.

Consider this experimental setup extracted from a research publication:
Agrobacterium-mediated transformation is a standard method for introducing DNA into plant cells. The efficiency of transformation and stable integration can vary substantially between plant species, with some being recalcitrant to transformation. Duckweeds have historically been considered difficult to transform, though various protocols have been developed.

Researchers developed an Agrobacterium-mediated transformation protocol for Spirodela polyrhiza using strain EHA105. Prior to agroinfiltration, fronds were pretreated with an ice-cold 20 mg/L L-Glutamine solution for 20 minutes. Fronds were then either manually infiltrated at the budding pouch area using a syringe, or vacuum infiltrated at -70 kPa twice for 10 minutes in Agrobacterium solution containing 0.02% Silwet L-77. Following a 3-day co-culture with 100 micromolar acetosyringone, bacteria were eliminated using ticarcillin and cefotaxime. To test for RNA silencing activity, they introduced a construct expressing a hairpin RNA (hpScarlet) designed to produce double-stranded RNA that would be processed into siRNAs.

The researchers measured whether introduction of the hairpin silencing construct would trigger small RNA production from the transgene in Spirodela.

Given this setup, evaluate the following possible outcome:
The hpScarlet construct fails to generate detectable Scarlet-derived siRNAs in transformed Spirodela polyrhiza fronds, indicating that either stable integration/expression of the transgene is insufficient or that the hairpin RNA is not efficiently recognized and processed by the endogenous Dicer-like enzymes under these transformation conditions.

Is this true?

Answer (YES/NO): NO